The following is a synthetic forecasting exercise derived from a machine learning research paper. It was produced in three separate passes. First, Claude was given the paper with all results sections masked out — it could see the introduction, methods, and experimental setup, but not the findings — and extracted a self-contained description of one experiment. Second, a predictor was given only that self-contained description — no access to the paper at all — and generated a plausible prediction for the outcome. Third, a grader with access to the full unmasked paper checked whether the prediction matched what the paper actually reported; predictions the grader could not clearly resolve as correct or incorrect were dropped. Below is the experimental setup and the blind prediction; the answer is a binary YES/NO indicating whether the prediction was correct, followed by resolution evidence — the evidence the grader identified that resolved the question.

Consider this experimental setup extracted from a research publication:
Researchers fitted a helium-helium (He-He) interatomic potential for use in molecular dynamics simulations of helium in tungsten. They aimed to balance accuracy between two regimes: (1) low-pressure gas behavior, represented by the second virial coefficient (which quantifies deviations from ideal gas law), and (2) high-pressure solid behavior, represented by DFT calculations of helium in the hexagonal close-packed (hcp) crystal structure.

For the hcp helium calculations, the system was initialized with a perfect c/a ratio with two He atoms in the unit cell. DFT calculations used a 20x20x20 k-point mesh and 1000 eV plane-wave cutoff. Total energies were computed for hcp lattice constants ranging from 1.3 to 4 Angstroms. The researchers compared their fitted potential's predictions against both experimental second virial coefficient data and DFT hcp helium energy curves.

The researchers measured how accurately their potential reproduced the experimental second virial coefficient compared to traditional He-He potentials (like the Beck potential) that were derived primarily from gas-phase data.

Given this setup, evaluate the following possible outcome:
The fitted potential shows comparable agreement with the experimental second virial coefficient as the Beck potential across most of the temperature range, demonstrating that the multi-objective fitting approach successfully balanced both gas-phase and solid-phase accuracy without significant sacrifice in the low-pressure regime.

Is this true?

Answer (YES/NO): NO